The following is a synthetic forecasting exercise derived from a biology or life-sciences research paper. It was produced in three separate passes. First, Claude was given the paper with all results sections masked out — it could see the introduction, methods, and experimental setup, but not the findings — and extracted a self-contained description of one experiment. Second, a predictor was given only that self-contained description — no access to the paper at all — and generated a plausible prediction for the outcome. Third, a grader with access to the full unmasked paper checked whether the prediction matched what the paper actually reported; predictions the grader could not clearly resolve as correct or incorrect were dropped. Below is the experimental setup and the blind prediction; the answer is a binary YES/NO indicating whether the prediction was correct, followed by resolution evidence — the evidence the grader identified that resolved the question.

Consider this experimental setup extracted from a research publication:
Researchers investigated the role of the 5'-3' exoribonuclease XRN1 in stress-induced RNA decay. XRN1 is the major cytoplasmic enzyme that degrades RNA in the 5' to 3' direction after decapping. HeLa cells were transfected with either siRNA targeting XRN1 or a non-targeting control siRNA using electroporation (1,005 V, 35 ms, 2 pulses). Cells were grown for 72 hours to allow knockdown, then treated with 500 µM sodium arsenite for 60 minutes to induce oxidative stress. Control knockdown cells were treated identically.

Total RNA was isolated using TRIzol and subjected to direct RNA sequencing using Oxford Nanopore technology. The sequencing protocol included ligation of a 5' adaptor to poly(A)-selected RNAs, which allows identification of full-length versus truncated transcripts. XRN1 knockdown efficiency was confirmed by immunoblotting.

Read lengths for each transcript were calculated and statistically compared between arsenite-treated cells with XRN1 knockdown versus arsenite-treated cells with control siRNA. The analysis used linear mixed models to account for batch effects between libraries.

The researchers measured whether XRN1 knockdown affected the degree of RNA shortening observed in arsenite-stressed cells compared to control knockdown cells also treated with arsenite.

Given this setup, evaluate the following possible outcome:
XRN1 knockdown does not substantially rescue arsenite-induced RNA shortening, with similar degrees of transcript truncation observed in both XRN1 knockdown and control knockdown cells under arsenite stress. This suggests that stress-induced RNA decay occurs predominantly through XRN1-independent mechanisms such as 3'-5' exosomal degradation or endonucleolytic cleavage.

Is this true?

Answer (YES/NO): NO